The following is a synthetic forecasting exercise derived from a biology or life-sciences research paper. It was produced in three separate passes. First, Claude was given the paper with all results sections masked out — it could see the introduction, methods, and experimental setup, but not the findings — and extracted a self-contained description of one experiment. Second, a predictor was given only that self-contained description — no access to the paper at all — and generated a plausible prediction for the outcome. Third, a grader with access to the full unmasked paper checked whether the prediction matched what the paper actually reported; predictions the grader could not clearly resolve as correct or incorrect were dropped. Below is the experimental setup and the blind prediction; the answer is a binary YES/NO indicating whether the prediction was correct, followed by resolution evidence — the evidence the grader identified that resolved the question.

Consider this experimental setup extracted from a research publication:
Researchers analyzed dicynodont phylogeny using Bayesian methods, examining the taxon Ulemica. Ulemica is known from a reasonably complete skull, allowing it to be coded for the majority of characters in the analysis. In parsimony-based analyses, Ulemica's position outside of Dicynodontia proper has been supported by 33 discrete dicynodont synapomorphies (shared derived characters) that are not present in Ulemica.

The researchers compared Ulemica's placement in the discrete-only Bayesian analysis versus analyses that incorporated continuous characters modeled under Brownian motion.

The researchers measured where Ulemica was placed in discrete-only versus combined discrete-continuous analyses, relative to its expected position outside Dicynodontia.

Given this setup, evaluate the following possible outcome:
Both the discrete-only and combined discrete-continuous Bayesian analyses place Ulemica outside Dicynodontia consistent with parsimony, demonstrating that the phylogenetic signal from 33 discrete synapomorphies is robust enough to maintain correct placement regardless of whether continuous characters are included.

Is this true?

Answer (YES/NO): NO